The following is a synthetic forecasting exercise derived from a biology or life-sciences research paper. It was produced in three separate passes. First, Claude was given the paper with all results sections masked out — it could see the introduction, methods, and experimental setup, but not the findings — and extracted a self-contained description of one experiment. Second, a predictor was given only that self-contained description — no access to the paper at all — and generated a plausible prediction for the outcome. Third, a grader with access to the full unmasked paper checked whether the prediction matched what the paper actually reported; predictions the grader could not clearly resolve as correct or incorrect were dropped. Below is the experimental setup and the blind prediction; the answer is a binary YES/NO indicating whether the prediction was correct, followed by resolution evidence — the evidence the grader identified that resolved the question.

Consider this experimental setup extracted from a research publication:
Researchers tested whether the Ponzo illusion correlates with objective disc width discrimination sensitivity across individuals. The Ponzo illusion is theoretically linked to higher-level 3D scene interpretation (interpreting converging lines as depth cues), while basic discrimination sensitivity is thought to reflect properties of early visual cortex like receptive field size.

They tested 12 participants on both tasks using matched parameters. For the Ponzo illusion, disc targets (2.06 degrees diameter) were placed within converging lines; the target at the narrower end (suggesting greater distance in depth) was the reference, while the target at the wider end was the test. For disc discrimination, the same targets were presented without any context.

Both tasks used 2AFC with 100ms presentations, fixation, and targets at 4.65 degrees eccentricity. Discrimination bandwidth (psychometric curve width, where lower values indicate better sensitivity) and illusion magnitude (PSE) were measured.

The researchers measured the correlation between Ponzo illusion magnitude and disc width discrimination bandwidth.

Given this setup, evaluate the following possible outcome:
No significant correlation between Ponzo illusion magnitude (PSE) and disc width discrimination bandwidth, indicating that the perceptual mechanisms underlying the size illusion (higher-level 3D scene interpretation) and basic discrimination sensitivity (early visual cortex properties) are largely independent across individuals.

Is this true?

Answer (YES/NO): NO